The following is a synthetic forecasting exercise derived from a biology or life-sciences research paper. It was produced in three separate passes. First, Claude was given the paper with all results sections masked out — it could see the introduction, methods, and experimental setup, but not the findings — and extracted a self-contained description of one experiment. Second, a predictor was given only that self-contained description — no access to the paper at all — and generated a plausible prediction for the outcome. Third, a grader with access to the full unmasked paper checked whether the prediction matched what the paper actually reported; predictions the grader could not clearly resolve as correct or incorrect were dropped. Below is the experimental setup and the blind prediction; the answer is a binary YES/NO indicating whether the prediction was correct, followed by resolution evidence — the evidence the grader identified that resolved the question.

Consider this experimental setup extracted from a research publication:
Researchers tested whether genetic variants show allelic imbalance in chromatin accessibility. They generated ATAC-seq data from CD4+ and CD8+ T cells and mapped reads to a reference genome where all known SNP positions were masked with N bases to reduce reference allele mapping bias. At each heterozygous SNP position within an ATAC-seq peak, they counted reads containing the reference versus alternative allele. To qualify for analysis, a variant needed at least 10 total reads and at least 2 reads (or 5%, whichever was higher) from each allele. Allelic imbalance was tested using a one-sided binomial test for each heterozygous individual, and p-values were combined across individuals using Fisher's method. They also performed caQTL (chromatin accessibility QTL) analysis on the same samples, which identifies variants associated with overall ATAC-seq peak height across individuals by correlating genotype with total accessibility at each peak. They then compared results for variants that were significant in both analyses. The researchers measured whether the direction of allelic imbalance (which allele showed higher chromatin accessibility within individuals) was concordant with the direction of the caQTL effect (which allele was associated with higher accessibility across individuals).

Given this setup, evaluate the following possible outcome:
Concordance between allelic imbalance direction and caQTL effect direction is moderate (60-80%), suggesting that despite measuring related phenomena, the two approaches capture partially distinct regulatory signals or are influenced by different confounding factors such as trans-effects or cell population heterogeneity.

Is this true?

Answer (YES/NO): NO